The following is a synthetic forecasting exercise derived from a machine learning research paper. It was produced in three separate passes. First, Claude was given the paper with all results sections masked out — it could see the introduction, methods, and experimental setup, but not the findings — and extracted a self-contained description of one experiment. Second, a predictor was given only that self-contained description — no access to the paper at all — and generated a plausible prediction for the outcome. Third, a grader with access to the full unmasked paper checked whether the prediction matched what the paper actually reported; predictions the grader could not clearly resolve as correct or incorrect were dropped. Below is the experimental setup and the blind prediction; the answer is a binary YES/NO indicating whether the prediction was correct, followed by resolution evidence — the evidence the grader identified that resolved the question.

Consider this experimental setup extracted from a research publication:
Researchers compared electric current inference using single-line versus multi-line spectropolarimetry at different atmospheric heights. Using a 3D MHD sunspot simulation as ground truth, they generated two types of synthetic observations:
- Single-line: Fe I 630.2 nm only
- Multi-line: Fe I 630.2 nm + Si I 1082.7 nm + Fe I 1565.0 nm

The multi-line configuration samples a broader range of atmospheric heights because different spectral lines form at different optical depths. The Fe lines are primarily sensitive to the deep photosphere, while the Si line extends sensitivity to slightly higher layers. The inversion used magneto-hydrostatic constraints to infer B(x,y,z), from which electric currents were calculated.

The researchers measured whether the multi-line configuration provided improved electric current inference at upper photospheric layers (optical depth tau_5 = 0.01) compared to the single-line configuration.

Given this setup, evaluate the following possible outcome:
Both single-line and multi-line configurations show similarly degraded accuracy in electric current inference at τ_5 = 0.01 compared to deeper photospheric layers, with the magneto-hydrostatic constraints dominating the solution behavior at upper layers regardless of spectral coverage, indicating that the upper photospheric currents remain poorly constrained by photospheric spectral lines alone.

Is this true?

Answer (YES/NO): YES